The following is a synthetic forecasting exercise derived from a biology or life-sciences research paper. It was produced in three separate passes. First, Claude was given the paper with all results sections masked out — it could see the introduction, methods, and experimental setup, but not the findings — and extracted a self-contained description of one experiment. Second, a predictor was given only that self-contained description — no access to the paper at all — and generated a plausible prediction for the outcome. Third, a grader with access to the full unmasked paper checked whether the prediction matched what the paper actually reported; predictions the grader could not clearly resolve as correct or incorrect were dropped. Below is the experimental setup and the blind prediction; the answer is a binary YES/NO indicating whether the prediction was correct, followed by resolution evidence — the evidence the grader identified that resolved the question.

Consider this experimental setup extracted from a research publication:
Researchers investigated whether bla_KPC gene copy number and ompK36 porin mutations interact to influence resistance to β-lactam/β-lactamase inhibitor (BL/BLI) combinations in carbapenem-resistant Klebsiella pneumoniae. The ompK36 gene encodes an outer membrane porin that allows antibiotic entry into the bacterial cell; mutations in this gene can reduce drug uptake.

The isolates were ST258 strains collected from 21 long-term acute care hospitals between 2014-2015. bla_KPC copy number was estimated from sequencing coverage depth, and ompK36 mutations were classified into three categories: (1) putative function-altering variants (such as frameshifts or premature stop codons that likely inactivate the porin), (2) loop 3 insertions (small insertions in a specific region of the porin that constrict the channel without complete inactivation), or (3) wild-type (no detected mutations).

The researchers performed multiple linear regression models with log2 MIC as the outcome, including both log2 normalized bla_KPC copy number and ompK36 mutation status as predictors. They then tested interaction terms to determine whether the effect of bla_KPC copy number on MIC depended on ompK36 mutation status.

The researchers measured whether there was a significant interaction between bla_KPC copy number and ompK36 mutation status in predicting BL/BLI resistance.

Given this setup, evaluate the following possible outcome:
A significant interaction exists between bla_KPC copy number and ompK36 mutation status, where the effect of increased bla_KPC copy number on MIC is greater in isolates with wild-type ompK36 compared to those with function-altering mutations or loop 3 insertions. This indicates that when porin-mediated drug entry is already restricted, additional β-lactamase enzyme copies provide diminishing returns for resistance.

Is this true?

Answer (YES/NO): NO